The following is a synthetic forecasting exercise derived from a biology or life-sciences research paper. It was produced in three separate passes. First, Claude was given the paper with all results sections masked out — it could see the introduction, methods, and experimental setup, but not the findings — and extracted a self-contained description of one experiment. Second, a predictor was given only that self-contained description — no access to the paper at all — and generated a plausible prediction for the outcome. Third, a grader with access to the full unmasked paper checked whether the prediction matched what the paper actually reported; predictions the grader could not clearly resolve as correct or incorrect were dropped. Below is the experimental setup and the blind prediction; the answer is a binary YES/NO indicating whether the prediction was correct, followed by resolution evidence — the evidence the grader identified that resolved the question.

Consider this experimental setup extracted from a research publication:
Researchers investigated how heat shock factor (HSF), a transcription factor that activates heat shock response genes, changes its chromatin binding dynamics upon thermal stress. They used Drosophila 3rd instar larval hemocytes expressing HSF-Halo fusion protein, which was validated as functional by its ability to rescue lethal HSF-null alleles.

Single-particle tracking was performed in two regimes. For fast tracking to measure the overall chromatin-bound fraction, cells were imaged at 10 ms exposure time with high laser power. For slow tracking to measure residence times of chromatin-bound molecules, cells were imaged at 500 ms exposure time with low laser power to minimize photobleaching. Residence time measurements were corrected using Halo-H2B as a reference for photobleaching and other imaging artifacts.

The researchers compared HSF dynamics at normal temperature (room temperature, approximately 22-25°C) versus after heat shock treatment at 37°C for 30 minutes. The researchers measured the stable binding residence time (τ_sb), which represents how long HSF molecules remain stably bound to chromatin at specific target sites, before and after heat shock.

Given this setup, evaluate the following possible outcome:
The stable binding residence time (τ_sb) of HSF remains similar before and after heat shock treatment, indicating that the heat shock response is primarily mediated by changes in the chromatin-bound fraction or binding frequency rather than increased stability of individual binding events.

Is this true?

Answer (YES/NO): YES